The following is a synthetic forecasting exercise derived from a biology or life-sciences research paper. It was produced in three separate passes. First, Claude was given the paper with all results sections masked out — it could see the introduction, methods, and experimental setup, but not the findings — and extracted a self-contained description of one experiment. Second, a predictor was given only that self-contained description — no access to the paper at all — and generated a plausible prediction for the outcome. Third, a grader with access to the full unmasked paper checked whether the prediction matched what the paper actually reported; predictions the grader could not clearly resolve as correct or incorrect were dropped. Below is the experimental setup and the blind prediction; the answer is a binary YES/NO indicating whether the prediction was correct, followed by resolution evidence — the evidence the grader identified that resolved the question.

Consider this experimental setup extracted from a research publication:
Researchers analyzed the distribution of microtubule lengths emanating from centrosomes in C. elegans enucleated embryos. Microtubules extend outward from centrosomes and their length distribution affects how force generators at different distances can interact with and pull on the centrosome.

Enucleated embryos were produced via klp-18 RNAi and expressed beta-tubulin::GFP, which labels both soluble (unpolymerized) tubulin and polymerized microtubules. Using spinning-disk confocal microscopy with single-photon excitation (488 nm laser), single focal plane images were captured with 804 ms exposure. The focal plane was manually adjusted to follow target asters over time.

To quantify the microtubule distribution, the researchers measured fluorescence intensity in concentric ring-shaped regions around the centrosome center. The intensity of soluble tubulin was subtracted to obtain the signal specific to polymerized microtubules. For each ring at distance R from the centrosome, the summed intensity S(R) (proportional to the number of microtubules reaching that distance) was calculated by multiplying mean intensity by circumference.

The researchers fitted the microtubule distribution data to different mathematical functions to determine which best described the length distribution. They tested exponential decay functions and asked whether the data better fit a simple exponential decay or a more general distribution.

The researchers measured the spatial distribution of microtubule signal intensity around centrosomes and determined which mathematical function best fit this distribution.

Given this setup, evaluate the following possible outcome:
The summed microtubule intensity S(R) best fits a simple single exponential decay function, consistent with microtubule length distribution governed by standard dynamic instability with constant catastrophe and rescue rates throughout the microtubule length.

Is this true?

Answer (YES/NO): NO